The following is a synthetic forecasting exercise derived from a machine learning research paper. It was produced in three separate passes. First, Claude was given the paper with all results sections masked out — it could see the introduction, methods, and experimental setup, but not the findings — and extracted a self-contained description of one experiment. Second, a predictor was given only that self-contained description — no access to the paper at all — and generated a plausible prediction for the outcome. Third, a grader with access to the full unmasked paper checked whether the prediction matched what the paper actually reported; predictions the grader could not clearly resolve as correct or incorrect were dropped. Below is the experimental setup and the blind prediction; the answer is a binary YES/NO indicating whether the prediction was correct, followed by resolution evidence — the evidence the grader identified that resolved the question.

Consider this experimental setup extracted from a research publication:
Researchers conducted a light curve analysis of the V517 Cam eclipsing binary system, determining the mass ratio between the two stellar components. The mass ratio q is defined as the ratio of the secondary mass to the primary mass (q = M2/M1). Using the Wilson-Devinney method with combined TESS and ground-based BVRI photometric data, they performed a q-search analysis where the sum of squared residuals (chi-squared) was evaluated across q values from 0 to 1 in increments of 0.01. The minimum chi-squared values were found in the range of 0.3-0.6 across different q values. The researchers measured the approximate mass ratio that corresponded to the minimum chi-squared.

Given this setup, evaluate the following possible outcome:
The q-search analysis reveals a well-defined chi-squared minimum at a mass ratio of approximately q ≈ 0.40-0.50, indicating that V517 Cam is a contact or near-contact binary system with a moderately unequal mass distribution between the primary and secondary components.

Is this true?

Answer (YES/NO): NO